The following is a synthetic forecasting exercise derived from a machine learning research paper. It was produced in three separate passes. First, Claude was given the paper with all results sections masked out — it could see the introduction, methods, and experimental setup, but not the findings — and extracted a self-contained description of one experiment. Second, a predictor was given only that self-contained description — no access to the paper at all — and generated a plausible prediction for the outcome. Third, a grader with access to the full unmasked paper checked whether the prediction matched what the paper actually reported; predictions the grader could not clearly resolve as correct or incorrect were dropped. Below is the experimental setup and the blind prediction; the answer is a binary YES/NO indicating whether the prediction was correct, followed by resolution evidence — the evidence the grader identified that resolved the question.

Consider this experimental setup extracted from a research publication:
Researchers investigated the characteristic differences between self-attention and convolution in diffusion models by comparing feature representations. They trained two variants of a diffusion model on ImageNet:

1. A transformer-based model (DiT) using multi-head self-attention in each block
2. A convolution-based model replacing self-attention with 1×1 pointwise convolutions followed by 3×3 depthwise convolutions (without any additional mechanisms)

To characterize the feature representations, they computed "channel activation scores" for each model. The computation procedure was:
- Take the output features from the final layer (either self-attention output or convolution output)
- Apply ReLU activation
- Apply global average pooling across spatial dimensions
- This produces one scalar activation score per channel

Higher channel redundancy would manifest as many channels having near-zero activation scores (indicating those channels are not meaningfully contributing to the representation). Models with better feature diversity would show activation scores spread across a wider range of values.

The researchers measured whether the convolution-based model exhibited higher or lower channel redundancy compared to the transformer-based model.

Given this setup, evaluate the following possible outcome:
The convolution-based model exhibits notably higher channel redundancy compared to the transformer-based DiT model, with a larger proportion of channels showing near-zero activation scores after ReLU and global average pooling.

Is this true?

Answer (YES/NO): YES